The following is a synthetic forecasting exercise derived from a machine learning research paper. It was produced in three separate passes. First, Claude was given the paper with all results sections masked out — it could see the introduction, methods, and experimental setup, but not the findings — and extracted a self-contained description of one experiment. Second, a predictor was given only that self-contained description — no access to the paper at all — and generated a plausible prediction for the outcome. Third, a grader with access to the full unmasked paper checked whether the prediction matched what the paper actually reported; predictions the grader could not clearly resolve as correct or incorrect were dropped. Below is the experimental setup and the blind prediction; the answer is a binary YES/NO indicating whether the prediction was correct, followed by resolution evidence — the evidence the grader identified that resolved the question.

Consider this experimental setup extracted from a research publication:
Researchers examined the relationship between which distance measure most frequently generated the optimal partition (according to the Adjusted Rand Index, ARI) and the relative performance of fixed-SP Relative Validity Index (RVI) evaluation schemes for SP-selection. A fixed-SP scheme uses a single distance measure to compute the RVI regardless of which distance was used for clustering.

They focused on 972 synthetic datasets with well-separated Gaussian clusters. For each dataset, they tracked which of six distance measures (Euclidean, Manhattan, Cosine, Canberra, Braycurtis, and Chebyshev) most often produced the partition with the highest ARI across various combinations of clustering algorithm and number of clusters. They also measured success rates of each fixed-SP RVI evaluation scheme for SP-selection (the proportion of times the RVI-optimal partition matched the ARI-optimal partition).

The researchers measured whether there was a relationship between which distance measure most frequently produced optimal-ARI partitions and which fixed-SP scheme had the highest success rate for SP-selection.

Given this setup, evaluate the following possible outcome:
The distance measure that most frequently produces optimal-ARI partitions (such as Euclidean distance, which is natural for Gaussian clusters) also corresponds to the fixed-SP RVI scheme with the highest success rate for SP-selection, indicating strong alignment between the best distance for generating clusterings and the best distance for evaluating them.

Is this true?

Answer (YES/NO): NO